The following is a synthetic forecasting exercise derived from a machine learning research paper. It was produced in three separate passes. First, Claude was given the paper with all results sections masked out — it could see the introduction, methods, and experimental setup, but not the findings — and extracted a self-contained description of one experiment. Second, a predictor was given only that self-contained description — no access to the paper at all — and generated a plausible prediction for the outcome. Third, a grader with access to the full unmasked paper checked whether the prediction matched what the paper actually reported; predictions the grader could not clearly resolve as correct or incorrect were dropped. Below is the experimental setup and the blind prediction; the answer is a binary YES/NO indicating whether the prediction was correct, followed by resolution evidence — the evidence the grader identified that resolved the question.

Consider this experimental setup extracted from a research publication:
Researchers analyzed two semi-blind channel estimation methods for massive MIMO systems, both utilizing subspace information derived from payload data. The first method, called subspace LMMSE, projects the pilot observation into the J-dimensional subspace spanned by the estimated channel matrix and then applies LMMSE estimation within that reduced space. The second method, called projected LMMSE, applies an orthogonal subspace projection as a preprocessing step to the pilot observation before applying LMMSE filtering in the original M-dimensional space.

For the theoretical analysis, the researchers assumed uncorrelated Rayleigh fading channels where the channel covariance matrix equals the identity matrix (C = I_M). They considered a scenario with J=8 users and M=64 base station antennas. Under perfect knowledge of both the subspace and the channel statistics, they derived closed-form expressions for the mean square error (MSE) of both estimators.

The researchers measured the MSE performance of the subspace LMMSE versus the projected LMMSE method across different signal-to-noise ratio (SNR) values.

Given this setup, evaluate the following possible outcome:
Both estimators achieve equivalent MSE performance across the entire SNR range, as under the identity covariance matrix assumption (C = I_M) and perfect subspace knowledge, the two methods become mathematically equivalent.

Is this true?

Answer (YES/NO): NO